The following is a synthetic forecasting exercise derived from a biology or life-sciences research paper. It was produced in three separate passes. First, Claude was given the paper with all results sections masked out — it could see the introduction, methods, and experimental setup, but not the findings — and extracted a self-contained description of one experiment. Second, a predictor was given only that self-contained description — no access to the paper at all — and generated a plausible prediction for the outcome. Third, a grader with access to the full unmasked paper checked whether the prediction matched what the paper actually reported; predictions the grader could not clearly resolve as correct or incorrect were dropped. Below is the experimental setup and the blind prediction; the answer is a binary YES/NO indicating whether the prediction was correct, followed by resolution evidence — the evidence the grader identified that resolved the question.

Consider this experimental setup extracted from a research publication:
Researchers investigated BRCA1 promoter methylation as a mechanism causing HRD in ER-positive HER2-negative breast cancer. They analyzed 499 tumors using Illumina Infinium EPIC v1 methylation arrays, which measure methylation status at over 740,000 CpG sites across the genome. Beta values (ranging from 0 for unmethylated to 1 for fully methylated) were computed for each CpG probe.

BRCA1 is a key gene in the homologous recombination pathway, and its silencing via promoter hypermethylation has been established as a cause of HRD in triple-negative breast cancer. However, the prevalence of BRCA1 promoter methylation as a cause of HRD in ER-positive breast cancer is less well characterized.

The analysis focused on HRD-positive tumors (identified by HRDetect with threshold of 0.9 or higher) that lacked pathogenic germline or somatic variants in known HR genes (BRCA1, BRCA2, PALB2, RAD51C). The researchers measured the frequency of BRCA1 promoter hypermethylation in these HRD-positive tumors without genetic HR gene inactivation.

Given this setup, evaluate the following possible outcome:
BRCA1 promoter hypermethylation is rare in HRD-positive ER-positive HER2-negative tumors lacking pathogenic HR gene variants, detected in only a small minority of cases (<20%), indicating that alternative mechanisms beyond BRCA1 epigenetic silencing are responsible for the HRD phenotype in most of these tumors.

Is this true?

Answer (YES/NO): NO